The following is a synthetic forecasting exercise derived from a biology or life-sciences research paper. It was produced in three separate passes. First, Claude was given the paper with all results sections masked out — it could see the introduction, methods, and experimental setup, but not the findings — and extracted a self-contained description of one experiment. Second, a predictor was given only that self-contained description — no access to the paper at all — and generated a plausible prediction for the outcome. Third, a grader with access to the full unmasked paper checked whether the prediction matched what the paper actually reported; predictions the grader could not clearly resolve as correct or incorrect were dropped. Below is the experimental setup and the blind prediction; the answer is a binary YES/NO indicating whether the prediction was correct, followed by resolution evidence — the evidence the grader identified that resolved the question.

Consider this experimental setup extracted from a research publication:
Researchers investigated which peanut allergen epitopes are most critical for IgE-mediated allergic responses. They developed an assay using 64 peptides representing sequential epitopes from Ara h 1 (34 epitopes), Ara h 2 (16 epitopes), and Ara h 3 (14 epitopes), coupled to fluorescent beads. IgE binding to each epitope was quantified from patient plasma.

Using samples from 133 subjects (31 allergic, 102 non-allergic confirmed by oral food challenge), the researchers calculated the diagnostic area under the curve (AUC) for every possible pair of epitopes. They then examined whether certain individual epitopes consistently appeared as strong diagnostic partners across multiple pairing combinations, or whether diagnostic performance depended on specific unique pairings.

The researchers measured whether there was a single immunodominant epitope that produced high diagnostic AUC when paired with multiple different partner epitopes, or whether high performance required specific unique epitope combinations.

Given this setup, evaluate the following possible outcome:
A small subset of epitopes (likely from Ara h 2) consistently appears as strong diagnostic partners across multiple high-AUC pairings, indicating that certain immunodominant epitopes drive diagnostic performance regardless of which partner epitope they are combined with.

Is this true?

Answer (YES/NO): YES